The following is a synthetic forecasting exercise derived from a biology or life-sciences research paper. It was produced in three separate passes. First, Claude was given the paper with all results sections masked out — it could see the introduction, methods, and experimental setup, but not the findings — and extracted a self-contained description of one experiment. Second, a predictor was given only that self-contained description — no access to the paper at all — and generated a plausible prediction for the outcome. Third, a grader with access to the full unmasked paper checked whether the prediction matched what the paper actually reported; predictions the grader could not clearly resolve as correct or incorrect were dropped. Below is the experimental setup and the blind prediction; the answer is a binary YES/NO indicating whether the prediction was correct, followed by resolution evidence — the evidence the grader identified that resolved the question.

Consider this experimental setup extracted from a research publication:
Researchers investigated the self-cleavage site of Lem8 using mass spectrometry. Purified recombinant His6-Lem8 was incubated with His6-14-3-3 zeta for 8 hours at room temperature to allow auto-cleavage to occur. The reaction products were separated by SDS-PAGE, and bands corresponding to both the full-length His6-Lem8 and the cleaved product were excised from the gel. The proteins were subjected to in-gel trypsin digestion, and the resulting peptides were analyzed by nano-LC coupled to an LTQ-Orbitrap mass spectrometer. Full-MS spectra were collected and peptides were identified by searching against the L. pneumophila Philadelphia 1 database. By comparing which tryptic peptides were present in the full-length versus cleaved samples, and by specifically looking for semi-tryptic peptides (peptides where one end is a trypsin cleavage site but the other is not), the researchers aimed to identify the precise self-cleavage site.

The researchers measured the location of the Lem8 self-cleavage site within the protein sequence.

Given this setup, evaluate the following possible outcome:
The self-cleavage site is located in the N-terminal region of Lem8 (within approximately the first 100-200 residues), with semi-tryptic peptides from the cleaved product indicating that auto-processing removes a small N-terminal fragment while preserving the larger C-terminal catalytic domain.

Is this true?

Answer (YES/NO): NO